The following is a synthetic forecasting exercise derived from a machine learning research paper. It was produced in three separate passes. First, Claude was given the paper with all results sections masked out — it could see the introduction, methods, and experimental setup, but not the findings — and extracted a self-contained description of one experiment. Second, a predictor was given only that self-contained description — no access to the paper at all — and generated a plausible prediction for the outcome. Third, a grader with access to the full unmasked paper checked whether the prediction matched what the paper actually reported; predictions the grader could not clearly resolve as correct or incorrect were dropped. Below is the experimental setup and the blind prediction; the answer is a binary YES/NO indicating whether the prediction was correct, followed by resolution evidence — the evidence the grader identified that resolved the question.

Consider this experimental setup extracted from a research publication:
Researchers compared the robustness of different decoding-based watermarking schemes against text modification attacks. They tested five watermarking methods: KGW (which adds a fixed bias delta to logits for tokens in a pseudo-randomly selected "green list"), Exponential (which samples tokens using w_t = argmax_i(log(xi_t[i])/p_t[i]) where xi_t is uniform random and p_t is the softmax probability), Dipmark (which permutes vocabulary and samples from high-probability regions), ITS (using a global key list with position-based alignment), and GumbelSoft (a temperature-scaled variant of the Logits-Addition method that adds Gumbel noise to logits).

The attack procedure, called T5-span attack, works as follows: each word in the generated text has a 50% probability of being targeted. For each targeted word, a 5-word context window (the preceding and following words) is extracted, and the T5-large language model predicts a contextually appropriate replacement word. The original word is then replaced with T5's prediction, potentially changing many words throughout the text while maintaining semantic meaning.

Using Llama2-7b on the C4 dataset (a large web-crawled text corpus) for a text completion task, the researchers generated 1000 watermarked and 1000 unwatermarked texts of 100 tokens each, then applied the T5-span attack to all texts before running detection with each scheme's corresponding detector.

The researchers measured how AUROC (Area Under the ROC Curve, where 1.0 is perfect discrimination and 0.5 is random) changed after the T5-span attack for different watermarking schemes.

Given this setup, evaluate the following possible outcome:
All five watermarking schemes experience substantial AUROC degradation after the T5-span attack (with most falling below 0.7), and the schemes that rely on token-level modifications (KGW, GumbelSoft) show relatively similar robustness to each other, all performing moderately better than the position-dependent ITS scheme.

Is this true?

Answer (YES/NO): NO